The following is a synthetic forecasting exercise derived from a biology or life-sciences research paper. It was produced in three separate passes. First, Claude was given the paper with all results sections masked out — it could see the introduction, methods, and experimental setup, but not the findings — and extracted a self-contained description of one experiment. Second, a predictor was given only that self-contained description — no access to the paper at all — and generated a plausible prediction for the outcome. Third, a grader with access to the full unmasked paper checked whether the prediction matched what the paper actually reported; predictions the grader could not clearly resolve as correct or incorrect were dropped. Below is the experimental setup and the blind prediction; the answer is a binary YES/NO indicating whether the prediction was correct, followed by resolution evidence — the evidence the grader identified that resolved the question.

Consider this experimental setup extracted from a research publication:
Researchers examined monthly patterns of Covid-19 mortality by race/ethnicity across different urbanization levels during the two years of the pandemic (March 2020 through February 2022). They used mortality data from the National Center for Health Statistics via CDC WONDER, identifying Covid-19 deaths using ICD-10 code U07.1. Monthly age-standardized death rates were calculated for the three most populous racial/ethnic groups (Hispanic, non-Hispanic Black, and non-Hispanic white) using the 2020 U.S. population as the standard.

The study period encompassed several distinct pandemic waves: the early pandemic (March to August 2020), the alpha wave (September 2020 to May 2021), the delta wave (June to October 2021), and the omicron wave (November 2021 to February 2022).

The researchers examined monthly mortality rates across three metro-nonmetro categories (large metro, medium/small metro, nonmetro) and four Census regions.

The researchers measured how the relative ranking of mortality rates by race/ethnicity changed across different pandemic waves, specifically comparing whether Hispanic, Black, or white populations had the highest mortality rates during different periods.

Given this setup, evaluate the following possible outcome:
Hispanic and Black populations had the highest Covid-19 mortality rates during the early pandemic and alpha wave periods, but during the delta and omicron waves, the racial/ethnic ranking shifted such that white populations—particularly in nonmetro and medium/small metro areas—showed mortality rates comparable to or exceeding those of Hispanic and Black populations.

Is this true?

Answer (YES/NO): NO